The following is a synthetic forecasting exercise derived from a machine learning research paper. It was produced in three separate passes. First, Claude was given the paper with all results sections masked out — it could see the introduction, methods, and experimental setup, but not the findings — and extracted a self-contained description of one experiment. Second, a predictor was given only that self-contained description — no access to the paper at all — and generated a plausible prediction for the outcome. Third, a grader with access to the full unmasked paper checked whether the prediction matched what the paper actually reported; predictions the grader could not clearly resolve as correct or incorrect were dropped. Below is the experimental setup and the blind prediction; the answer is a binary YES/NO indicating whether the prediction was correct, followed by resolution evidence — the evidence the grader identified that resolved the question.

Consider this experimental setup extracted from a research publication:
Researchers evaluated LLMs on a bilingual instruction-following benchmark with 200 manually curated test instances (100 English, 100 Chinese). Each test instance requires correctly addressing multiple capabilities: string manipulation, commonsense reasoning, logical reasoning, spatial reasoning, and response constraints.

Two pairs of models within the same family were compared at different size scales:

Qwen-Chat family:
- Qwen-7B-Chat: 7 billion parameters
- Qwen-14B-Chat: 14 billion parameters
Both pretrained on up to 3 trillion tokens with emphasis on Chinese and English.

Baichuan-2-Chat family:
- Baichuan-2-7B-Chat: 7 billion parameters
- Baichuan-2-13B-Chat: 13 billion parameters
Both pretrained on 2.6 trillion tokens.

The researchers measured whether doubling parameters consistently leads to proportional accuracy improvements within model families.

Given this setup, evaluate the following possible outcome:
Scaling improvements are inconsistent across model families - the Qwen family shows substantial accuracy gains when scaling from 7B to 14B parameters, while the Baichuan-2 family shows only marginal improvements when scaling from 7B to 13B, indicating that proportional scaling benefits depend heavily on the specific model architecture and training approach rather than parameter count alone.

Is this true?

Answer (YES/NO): NO